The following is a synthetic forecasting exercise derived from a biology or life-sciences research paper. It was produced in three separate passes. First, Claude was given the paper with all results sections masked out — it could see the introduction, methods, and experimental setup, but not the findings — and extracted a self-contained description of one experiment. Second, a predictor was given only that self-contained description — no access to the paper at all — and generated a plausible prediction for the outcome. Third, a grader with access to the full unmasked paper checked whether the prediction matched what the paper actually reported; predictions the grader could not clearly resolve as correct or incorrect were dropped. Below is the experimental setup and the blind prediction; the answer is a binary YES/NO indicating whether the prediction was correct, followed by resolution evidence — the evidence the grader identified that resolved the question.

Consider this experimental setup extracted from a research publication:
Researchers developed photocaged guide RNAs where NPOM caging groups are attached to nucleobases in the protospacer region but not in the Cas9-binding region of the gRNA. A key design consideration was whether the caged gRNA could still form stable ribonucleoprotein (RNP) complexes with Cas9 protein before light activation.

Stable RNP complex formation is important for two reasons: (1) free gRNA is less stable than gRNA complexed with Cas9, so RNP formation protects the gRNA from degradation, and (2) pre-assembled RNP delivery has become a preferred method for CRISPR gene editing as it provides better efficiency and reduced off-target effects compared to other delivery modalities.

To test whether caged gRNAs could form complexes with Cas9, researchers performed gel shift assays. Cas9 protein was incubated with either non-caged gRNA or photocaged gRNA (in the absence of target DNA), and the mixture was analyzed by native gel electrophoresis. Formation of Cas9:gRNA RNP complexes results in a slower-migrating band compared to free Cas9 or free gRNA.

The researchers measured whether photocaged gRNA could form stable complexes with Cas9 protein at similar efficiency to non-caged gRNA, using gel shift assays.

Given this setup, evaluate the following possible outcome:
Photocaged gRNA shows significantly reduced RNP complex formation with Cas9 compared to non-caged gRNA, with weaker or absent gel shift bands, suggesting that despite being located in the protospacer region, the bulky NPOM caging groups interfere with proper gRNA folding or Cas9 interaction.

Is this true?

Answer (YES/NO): NO